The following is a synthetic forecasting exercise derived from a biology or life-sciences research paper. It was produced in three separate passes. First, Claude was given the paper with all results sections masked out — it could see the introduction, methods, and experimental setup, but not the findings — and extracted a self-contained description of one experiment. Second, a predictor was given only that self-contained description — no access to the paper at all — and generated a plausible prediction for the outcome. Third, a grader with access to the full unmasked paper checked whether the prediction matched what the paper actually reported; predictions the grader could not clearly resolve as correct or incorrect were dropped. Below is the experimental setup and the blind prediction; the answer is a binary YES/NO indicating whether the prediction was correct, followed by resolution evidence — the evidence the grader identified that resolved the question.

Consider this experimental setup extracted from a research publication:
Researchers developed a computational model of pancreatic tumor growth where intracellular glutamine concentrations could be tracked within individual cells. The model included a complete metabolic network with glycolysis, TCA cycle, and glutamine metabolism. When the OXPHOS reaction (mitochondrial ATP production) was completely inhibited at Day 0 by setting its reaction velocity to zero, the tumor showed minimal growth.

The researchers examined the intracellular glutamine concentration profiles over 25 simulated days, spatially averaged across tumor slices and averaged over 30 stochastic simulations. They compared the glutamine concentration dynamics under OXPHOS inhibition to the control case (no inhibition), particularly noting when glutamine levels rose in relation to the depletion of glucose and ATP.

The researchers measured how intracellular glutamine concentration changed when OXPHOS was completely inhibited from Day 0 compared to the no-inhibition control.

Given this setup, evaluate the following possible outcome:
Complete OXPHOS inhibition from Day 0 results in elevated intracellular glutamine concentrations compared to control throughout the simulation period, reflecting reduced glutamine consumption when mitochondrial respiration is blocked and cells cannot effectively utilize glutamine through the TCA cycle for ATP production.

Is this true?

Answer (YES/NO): NO